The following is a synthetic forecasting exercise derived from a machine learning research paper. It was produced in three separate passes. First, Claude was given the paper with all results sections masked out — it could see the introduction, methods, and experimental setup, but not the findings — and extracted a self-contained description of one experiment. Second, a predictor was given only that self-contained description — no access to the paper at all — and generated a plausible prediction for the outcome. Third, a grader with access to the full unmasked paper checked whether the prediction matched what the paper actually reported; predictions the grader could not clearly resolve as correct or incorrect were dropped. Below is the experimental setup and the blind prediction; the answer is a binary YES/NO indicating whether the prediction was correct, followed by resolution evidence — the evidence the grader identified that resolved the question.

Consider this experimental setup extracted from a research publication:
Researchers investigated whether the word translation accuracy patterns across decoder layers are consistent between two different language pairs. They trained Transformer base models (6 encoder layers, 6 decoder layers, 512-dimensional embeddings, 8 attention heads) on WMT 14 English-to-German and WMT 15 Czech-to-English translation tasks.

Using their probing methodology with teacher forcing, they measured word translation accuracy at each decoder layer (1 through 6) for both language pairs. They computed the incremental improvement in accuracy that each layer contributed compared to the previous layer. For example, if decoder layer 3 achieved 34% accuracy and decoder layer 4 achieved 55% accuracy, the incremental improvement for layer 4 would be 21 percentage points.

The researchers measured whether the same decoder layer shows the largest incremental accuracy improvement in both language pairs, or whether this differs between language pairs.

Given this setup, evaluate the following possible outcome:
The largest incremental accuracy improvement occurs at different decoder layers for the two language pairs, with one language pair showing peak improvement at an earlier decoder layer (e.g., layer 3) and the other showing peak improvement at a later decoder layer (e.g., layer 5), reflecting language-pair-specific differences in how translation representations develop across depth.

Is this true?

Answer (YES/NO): NO